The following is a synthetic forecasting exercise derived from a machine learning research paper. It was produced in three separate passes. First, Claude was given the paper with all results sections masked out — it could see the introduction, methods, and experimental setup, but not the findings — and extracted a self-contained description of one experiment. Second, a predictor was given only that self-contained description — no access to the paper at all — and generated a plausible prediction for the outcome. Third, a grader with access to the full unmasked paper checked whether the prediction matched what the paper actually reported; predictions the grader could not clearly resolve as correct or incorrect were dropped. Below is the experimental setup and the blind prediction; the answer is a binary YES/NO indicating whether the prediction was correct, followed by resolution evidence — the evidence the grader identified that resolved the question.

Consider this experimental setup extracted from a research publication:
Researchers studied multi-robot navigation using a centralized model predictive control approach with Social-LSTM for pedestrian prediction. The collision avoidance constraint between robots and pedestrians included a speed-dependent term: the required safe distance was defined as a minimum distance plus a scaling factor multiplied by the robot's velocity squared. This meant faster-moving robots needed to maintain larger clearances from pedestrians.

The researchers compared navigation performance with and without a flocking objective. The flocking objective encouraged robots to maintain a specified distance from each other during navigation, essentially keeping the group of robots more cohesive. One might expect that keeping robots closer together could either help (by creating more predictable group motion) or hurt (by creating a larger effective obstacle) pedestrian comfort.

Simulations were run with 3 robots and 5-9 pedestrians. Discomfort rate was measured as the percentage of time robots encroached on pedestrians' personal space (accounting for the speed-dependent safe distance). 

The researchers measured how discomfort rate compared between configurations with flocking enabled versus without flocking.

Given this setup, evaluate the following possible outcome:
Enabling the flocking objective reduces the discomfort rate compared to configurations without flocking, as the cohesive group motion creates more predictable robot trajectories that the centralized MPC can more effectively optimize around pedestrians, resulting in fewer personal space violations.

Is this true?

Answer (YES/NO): YES